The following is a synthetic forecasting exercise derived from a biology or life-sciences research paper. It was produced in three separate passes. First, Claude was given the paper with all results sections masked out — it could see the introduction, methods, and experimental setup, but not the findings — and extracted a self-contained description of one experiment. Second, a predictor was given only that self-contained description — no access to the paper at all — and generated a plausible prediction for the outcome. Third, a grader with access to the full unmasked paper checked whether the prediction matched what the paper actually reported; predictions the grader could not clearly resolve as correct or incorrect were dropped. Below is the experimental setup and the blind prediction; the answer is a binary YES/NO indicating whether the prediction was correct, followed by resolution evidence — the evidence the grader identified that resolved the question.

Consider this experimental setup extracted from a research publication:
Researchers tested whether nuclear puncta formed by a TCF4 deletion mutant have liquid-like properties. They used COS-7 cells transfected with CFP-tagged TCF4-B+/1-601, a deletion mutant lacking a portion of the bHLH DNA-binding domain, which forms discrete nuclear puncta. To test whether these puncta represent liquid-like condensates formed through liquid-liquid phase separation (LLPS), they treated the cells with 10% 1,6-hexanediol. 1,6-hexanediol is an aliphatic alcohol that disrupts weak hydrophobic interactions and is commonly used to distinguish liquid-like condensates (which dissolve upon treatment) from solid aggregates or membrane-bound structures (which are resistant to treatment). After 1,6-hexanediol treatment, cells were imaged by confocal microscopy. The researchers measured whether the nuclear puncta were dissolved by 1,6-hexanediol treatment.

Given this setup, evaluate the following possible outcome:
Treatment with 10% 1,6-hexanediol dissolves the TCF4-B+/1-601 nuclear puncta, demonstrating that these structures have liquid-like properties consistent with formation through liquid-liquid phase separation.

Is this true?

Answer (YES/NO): YES